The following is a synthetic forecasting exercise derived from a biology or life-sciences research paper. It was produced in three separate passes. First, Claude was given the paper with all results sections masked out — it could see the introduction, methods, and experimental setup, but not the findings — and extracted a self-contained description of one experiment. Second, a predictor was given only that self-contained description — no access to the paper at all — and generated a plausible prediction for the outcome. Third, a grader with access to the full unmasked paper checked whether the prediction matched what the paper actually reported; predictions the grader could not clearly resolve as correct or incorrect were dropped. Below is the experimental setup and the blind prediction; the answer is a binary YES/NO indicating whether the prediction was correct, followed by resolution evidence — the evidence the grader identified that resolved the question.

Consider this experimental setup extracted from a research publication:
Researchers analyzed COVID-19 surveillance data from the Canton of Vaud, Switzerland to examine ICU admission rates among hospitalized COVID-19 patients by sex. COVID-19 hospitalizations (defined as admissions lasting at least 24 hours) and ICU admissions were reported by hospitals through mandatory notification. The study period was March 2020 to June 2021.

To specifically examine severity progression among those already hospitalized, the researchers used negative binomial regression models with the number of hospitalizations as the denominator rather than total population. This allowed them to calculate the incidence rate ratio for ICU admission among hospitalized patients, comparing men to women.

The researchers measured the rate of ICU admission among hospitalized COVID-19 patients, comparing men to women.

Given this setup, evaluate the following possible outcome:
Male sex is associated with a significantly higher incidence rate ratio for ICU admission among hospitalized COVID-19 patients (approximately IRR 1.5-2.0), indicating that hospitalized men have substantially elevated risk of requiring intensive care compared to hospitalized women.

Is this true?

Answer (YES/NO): YES